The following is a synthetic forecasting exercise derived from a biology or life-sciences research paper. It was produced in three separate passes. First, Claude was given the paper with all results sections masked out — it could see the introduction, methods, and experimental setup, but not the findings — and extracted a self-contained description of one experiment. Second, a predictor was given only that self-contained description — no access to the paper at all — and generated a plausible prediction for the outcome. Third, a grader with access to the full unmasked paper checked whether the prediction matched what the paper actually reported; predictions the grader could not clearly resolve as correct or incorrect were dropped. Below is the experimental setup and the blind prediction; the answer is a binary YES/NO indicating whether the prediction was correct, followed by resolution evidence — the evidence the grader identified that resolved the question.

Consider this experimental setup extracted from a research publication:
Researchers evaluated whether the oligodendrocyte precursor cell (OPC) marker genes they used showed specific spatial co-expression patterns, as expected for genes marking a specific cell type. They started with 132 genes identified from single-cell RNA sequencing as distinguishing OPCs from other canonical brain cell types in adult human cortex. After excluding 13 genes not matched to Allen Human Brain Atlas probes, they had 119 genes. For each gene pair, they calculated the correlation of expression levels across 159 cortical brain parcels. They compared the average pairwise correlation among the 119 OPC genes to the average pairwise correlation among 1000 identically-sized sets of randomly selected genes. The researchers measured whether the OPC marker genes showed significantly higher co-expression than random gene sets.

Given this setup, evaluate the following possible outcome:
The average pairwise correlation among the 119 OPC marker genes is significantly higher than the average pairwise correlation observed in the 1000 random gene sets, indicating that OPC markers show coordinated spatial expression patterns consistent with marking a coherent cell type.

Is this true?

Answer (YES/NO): YES